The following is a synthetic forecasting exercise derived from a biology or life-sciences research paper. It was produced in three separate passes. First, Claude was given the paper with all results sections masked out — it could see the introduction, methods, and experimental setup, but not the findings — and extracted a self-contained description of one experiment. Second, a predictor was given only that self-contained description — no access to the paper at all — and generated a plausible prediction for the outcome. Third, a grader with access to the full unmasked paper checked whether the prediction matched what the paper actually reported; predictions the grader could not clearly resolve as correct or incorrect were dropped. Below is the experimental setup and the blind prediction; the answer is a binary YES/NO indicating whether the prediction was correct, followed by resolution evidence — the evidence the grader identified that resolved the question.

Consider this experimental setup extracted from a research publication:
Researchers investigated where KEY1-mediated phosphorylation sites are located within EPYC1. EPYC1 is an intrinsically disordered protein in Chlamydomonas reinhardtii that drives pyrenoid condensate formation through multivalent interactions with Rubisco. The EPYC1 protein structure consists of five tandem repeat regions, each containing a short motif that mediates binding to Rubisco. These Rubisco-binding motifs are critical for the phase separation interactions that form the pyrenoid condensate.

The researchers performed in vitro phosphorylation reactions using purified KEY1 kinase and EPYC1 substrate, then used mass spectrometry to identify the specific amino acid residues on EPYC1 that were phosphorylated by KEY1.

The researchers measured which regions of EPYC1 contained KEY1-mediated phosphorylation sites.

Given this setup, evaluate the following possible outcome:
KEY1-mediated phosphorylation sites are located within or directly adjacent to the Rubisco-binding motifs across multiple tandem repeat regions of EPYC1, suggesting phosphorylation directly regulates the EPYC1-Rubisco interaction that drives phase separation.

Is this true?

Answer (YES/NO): YES